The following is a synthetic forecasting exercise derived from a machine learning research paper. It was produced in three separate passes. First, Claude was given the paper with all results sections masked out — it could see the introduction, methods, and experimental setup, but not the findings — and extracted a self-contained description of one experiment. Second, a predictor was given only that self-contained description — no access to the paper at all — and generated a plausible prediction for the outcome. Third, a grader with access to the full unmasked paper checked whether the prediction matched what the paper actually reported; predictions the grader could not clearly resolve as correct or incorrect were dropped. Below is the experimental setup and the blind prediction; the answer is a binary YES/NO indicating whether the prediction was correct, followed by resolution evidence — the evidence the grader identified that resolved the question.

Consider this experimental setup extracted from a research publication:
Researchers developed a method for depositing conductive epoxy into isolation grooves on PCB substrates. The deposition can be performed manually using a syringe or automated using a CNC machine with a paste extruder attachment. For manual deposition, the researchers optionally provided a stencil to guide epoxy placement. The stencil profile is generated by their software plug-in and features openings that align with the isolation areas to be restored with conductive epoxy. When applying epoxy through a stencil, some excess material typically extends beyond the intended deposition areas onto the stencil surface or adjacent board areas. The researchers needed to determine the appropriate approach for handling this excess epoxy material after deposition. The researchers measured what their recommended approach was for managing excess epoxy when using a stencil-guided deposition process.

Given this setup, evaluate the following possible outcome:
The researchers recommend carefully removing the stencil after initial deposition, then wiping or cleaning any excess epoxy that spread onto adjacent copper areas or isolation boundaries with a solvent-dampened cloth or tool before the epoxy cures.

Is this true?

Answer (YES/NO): NO